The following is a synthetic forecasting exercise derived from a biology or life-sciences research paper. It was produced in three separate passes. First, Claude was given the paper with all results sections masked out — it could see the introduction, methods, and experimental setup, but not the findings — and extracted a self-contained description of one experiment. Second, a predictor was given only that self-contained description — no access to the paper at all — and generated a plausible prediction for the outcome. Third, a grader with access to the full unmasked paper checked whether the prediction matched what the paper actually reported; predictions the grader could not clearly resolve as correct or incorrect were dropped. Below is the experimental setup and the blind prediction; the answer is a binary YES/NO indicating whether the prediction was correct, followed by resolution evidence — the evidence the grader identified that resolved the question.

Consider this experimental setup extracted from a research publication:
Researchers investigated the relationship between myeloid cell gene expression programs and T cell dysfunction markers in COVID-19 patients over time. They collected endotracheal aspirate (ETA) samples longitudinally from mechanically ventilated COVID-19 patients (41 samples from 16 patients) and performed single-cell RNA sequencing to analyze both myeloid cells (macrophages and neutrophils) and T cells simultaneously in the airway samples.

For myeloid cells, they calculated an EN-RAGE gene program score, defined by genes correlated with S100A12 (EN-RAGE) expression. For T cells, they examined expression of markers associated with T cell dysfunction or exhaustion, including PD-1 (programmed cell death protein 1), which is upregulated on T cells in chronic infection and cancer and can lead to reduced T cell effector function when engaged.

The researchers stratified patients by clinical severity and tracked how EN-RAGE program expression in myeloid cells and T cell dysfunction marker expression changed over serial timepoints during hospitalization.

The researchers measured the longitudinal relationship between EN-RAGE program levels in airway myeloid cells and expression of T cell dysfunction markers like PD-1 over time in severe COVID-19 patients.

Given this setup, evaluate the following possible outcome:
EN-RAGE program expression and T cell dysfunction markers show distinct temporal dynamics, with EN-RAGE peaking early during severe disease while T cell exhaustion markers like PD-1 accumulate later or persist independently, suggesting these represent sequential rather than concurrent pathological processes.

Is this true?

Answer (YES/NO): NO